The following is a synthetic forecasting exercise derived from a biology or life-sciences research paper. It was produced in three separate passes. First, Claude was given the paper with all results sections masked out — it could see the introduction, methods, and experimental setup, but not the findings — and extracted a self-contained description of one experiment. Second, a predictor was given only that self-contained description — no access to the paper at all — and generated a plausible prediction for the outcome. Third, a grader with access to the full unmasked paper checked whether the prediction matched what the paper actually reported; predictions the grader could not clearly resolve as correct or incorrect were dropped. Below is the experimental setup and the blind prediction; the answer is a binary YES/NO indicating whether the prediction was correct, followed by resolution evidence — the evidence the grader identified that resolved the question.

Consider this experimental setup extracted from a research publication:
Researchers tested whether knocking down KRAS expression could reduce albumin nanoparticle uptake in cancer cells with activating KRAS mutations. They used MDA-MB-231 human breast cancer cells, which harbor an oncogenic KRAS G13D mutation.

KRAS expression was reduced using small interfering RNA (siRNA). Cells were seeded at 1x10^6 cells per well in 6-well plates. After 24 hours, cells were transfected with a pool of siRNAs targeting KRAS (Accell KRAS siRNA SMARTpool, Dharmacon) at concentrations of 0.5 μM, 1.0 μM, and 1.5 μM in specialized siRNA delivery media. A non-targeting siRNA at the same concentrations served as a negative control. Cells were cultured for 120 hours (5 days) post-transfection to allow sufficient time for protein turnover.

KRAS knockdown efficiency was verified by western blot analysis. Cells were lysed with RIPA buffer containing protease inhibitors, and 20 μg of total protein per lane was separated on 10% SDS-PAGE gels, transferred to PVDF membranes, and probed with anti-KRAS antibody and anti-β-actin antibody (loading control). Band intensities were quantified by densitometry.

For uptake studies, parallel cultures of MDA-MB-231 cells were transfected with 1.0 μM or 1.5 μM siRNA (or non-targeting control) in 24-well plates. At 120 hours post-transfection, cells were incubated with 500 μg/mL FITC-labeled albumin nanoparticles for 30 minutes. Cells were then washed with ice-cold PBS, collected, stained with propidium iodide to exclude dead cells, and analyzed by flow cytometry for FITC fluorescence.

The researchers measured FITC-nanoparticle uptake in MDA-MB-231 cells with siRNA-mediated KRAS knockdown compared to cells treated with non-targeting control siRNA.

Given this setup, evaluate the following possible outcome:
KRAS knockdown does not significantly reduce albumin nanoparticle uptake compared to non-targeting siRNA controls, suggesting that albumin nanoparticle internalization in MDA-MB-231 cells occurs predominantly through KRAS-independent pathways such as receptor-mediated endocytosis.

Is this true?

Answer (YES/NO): NO